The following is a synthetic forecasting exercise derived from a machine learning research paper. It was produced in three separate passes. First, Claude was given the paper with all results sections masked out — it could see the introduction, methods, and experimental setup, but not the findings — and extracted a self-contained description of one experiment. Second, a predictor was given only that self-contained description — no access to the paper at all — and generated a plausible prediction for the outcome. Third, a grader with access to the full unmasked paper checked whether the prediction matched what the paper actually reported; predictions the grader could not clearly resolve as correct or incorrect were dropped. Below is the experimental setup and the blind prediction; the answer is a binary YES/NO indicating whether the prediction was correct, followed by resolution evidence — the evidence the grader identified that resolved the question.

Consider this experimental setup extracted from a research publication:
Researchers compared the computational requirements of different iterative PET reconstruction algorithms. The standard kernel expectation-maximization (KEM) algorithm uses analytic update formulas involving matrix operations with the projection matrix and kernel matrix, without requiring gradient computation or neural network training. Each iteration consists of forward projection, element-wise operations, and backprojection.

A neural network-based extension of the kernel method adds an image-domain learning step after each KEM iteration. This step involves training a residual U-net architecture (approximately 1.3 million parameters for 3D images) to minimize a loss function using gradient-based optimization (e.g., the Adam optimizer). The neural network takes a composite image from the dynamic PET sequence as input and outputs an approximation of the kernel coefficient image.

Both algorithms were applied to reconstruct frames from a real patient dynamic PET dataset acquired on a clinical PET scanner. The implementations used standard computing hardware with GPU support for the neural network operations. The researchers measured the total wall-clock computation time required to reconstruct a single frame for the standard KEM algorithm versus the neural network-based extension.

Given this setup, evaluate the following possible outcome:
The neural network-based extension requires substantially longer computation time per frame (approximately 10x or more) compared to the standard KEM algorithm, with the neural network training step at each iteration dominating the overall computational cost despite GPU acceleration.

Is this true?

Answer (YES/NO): NO